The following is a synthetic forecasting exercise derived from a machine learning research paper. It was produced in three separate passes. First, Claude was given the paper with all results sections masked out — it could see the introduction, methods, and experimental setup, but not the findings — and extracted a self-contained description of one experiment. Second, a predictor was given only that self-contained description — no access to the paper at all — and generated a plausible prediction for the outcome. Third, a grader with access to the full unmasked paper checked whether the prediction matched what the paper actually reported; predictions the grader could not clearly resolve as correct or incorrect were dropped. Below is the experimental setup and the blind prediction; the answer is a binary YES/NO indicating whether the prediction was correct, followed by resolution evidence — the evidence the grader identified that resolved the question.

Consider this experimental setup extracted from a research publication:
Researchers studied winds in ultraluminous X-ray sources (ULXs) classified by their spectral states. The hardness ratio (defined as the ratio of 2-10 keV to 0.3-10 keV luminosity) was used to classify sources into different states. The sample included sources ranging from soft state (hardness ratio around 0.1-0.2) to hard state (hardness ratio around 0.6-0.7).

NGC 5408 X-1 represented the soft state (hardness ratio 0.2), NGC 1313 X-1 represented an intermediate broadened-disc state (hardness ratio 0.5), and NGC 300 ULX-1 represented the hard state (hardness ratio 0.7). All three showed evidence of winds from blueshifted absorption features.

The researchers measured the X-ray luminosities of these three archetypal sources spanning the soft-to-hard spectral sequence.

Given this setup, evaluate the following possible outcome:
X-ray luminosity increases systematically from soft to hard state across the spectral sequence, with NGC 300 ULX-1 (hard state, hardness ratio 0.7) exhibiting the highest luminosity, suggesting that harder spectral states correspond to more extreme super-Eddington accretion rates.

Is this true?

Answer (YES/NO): NO